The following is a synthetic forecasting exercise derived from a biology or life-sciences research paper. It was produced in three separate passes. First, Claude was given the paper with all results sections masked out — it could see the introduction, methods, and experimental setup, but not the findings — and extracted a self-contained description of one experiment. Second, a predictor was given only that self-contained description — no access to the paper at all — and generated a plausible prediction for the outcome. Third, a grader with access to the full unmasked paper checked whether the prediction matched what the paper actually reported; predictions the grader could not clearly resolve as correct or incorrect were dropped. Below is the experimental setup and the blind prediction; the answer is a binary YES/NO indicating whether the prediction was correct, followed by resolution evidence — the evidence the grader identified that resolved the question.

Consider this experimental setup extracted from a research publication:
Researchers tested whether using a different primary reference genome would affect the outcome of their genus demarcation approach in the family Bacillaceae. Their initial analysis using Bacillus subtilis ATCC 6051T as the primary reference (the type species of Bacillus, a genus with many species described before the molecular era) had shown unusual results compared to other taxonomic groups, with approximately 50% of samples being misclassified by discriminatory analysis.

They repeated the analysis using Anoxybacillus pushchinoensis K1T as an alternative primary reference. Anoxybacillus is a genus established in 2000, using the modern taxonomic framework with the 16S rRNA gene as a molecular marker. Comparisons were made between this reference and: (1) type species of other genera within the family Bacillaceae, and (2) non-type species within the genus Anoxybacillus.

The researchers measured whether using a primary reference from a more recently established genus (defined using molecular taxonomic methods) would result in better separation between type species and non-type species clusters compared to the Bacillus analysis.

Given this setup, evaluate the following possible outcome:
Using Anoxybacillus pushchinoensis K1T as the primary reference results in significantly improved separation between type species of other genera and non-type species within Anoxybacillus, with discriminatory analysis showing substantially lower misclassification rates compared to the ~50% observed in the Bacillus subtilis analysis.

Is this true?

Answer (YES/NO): YES